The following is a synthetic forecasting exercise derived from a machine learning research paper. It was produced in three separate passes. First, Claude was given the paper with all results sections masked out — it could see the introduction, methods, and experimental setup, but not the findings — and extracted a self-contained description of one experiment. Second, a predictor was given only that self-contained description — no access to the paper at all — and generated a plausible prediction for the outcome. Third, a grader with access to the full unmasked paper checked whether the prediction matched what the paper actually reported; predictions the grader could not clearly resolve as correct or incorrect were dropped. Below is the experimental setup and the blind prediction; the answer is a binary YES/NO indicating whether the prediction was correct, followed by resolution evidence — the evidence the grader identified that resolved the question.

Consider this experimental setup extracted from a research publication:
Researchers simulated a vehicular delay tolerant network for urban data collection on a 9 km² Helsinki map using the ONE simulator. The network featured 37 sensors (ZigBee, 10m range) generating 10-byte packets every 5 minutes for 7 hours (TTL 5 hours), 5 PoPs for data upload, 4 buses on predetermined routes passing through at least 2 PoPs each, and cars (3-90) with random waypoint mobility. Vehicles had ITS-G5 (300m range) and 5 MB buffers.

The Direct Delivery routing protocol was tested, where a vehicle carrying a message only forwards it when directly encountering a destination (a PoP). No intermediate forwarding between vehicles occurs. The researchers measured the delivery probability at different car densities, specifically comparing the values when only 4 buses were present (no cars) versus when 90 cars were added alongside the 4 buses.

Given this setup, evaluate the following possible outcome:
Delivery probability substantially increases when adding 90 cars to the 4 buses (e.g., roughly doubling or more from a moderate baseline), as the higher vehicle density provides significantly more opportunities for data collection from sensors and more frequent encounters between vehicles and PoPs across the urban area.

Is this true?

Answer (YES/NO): YES